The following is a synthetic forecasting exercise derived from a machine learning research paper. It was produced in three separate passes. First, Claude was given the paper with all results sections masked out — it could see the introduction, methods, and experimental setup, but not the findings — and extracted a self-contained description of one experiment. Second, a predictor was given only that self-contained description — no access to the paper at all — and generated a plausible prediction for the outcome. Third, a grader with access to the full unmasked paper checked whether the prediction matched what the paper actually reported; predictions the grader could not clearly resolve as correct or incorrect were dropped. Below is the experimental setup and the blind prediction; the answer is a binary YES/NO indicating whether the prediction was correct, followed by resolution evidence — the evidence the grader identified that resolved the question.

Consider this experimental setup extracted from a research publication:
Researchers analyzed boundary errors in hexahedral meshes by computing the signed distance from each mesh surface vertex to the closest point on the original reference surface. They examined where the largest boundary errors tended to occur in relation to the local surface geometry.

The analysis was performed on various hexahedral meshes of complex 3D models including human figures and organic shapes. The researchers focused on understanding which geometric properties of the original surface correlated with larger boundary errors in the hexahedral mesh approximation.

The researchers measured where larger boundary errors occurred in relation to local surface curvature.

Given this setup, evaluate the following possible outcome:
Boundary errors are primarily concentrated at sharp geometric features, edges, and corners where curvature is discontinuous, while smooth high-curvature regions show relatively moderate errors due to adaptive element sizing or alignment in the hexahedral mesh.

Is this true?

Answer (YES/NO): NO